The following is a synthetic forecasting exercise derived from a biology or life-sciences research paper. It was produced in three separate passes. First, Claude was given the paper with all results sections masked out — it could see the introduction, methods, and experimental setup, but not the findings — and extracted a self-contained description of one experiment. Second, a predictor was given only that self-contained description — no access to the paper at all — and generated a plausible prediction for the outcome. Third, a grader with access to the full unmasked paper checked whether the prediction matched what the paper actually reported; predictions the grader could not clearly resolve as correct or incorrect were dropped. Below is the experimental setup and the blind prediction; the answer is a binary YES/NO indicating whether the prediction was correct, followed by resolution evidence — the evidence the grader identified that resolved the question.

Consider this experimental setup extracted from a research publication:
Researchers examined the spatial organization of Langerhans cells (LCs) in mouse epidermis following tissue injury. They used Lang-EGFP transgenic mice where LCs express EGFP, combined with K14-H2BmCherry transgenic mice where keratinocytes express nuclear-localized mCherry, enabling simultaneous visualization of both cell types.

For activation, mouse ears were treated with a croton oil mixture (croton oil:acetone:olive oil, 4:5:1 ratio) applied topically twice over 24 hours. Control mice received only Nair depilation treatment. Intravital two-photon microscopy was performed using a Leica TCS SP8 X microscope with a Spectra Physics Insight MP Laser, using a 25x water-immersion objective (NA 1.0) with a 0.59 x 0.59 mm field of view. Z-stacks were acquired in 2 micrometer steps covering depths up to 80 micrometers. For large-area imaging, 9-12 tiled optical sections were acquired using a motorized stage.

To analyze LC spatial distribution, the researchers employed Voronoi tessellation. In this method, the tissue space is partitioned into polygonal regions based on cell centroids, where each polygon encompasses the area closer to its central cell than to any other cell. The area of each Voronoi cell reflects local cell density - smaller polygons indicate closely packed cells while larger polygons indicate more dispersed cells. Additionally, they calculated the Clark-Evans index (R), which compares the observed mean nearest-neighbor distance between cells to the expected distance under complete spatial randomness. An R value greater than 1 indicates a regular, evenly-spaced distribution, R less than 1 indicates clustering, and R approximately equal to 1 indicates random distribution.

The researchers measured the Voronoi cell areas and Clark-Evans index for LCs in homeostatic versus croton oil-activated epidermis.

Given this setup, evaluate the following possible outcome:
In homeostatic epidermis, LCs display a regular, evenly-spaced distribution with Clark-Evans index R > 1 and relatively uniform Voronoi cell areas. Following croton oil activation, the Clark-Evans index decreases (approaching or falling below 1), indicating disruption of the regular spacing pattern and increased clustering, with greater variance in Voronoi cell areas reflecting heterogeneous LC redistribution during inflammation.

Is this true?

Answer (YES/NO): YES